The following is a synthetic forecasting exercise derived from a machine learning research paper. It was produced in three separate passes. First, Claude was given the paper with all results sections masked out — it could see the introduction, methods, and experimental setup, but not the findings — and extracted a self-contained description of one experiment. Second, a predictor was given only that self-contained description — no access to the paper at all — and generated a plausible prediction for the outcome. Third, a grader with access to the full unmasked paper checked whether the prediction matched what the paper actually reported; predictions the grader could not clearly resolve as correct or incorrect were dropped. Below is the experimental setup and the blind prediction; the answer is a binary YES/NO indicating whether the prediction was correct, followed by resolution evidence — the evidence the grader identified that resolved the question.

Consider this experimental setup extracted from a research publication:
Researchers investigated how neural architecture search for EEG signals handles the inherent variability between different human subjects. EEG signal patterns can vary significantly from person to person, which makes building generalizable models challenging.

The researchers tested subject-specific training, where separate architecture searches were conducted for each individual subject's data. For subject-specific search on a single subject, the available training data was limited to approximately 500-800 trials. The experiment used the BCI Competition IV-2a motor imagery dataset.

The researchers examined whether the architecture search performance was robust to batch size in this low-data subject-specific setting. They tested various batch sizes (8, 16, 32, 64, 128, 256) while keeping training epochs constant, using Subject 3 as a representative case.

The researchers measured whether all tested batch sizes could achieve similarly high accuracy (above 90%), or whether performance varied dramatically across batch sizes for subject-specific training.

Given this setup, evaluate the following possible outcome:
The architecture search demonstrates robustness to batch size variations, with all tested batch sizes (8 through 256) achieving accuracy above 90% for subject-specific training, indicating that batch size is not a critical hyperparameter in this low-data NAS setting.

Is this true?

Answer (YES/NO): YES